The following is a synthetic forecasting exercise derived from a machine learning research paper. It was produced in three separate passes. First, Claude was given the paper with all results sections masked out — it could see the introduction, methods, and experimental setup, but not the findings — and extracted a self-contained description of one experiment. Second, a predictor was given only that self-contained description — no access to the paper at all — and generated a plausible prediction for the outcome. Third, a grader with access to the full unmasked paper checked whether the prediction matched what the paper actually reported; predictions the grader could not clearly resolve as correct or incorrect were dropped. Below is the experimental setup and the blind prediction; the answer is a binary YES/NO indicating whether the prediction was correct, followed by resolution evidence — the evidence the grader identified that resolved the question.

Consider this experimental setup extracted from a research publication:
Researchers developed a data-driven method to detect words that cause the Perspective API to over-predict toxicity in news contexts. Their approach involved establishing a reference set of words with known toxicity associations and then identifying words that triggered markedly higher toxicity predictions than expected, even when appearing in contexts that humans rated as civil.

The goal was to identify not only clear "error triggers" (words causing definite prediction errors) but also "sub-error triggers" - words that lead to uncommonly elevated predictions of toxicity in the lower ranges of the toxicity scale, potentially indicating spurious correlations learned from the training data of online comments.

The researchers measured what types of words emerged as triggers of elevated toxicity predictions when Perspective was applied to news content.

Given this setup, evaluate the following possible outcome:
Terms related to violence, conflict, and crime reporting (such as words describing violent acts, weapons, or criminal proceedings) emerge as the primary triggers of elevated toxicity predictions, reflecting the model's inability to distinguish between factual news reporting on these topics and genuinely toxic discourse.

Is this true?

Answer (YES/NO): NO